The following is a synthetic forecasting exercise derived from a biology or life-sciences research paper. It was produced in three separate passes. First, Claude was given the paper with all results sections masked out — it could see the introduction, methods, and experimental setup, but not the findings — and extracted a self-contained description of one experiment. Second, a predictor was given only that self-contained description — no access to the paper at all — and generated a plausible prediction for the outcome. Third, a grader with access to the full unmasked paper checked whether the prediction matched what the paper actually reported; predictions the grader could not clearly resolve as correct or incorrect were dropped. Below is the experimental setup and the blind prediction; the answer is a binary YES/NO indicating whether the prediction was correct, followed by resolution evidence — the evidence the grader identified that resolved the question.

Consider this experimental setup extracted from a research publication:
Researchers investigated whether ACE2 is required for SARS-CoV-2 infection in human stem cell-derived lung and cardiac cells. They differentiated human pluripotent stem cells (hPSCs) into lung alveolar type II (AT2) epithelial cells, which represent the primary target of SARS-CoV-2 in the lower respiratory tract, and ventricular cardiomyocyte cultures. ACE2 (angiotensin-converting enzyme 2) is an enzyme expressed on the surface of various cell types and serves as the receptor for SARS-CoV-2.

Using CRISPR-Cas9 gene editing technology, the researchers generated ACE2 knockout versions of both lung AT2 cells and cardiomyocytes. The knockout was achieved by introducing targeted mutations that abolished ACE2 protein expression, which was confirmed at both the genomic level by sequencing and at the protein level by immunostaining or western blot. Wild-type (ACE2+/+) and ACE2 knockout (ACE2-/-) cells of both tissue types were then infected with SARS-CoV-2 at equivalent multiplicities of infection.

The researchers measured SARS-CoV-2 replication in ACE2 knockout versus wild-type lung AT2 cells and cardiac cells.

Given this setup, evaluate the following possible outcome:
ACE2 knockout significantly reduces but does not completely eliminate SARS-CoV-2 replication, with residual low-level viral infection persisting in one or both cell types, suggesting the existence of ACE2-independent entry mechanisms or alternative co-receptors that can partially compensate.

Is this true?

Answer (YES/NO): NO